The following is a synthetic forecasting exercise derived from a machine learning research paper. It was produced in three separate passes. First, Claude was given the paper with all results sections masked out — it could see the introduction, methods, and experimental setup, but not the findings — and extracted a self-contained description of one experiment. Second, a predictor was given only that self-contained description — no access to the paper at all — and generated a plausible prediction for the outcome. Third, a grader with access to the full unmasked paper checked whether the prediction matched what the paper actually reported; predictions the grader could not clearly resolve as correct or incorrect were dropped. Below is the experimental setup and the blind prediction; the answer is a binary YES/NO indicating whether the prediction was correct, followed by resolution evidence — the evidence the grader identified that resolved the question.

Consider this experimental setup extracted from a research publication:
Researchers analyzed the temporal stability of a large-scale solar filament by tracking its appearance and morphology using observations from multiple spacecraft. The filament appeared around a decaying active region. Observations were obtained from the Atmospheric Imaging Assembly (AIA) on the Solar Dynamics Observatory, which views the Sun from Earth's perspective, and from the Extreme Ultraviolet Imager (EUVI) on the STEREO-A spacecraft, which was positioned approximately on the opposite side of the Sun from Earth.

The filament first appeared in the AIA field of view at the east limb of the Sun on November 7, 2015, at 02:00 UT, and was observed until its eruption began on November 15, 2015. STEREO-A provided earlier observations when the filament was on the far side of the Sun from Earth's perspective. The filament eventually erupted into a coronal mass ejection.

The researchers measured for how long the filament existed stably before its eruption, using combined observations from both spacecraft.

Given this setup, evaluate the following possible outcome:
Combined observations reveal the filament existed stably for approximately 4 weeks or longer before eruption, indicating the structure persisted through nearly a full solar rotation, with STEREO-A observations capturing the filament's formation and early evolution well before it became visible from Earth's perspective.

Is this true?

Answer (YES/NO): NO